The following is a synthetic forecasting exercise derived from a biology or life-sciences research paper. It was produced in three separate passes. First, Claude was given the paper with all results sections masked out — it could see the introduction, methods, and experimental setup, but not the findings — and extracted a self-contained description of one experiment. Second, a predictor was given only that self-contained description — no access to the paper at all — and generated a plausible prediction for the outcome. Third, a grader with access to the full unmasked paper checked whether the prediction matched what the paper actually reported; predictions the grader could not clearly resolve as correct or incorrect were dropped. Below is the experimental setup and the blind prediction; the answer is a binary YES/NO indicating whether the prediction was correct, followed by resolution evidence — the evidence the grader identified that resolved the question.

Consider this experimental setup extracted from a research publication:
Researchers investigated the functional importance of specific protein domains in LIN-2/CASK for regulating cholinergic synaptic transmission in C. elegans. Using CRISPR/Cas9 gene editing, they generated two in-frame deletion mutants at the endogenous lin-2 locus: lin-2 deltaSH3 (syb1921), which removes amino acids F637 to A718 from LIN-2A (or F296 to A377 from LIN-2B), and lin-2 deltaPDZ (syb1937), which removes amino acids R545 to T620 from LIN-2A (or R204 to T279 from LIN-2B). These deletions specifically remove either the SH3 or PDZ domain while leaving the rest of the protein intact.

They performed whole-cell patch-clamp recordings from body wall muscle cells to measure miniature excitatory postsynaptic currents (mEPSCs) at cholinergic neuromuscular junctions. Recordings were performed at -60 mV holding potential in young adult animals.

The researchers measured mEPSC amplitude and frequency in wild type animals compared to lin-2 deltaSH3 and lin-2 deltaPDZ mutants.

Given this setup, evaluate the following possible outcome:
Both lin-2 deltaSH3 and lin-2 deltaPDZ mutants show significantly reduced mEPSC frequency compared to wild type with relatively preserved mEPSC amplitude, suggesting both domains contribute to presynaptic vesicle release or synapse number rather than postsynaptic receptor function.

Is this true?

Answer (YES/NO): NO